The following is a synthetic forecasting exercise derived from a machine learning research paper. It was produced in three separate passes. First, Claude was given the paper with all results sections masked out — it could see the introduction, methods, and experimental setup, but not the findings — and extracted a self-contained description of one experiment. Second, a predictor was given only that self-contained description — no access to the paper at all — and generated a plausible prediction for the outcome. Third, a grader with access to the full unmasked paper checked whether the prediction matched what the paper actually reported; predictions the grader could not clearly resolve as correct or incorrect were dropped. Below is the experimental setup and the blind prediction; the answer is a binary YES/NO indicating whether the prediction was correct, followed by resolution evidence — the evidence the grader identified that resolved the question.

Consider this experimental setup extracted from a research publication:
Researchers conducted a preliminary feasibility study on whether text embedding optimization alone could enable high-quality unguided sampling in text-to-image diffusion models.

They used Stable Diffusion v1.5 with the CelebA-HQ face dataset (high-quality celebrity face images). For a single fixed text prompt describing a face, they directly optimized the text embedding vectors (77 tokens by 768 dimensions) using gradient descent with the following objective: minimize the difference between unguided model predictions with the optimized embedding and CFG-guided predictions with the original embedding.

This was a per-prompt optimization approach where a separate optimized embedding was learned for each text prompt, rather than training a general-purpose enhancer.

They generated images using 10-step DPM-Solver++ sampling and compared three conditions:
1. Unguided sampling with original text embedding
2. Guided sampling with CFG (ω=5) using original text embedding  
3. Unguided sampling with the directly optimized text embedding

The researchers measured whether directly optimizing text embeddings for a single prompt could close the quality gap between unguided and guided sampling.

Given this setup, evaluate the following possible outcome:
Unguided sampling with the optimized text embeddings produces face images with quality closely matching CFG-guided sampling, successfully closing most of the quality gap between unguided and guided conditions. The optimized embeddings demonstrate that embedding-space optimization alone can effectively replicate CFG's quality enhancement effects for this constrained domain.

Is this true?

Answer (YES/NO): YES